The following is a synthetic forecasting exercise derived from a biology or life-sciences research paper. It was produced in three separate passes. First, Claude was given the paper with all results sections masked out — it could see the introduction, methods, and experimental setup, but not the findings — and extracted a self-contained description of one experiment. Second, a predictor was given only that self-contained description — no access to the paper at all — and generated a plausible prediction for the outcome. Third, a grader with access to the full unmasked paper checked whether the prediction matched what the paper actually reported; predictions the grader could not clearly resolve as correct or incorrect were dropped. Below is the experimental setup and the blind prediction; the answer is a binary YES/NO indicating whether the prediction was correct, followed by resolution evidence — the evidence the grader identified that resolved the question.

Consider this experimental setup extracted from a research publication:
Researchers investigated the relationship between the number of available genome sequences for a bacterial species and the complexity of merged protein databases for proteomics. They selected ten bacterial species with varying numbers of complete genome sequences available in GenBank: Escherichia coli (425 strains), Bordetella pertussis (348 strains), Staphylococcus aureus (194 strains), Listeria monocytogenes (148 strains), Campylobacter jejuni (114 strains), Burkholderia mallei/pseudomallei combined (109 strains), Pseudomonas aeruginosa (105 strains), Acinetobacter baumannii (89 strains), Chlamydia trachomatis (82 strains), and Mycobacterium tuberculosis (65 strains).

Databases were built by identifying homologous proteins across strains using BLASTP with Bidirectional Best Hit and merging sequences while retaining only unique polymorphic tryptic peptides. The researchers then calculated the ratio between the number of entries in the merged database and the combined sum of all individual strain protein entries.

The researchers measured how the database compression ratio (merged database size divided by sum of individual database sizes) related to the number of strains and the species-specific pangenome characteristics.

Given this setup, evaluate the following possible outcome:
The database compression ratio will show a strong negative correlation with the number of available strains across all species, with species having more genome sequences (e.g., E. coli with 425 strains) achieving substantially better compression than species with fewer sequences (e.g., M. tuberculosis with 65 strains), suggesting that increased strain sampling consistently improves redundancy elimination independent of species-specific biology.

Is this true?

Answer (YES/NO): NO